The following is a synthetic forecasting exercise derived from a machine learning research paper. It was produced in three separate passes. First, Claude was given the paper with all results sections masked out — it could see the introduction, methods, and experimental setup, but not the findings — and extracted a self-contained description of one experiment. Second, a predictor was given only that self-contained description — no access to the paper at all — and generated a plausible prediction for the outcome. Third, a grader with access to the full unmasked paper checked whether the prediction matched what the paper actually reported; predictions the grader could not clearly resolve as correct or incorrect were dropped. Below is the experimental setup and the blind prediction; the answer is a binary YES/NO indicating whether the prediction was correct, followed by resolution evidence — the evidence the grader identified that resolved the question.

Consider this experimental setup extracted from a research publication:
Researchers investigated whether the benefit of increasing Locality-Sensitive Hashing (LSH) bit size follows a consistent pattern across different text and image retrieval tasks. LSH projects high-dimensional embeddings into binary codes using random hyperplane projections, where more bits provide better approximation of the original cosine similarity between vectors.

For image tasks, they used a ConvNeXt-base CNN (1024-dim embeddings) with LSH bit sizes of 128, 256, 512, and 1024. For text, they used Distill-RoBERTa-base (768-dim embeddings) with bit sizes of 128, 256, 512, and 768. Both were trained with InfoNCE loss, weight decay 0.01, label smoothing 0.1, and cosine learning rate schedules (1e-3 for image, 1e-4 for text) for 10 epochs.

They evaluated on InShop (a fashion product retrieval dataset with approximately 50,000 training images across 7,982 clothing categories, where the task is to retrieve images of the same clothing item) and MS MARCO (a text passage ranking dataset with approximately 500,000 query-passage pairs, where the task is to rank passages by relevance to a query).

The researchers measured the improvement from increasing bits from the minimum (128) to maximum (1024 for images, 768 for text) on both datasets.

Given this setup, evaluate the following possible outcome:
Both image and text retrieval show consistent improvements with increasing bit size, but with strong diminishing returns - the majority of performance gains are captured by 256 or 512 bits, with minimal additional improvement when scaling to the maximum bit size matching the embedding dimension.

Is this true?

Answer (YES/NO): NO